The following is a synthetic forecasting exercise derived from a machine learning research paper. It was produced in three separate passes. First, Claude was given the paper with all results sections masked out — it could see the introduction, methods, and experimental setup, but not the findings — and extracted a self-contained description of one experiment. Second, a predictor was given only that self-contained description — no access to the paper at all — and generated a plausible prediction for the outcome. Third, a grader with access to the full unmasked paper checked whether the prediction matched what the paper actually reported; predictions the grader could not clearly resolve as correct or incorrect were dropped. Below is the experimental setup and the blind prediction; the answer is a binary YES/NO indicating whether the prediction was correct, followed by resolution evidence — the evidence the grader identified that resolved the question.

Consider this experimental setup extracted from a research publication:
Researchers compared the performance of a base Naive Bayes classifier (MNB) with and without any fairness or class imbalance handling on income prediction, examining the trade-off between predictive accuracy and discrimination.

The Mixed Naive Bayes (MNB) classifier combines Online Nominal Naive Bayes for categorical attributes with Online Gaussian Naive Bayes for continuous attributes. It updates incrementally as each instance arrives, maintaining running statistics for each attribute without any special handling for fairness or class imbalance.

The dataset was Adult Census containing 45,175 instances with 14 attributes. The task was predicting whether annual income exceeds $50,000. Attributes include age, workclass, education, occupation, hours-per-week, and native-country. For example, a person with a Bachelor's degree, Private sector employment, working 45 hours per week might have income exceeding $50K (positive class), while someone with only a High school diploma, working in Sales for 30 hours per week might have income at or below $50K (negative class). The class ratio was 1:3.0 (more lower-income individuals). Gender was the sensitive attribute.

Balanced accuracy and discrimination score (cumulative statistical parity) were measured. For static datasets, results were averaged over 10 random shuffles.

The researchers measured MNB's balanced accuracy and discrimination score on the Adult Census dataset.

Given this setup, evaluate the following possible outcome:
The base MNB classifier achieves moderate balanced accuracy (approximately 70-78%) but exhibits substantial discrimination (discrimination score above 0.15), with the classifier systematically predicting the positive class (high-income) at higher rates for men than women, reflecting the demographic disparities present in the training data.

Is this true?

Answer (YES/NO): NO